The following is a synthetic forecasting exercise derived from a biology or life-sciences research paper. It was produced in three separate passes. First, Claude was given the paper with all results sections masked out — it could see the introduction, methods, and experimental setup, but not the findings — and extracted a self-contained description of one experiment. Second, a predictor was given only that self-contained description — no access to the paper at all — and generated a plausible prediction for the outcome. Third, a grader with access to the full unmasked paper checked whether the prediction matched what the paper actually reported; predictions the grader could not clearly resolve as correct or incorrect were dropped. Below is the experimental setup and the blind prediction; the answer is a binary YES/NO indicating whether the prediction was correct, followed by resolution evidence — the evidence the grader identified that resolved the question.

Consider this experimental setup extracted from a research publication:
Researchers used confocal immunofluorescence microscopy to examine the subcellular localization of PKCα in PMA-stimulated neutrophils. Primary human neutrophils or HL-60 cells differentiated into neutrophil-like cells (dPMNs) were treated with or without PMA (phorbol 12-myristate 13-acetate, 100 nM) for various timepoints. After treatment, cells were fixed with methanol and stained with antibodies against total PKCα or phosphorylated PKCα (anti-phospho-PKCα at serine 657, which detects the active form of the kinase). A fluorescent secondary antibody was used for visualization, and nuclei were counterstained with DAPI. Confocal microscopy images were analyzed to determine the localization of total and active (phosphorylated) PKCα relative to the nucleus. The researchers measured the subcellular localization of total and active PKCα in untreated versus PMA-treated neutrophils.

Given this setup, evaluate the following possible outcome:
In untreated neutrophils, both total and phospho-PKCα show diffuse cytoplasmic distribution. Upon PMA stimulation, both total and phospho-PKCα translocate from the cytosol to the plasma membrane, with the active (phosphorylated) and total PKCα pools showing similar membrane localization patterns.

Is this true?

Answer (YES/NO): NO